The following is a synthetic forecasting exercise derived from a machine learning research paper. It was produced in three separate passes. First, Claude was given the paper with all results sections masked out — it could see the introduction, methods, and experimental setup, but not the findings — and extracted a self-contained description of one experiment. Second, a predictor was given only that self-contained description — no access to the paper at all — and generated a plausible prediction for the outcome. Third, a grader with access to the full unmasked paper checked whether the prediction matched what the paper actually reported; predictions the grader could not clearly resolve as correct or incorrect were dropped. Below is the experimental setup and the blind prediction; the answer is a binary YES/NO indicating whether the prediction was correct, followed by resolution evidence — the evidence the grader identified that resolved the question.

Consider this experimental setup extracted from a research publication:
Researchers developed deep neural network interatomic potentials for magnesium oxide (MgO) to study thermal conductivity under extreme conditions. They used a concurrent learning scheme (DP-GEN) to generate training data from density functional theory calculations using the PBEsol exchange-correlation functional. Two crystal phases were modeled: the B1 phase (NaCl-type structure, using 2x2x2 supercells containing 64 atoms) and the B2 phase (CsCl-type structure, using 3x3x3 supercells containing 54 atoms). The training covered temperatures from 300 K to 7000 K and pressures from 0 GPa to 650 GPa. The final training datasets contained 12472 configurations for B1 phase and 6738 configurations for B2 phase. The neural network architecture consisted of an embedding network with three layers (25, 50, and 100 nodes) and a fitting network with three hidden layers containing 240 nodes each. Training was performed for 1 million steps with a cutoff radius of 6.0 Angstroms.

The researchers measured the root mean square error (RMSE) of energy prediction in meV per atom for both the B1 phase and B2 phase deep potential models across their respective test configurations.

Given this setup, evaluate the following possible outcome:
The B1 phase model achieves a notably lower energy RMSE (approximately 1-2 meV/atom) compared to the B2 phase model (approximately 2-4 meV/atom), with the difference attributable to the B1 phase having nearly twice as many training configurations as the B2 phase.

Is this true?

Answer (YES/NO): NO